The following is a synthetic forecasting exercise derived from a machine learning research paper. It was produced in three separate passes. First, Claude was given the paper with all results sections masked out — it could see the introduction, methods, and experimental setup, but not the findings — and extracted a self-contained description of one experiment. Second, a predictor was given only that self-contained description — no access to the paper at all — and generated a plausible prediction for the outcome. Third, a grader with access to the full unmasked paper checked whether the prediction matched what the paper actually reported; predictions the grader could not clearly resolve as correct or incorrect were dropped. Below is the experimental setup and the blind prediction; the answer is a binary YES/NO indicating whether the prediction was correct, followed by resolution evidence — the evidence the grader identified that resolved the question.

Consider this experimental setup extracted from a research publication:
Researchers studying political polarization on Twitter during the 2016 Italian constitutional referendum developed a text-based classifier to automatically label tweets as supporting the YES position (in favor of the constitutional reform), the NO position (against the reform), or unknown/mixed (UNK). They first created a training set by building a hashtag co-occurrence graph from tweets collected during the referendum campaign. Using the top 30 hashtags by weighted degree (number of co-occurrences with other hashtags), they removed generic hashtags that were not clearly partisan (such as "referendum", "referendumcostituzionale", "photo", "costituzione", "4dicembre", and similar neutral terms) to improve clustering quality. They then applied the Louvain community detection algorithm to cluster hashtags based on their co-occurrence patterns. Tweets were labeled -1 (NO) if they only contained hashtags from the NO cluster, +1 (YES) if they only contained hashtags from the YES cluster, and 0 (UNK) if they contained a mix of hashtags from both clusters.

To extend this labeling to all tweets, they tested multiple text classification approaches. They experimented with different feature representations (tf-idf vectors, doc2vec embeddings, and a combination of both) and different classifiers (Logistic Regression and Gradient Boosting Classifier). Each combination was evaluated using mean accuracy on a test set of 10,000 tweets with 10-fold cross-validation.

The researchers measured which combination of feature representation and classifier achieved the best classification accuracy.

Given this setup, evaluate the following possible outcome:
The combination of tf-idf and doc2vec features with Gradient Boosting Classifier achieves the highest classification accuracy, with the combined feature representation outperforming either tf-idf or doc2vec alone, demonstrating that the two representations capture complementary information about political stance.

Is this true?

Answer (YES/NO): NO